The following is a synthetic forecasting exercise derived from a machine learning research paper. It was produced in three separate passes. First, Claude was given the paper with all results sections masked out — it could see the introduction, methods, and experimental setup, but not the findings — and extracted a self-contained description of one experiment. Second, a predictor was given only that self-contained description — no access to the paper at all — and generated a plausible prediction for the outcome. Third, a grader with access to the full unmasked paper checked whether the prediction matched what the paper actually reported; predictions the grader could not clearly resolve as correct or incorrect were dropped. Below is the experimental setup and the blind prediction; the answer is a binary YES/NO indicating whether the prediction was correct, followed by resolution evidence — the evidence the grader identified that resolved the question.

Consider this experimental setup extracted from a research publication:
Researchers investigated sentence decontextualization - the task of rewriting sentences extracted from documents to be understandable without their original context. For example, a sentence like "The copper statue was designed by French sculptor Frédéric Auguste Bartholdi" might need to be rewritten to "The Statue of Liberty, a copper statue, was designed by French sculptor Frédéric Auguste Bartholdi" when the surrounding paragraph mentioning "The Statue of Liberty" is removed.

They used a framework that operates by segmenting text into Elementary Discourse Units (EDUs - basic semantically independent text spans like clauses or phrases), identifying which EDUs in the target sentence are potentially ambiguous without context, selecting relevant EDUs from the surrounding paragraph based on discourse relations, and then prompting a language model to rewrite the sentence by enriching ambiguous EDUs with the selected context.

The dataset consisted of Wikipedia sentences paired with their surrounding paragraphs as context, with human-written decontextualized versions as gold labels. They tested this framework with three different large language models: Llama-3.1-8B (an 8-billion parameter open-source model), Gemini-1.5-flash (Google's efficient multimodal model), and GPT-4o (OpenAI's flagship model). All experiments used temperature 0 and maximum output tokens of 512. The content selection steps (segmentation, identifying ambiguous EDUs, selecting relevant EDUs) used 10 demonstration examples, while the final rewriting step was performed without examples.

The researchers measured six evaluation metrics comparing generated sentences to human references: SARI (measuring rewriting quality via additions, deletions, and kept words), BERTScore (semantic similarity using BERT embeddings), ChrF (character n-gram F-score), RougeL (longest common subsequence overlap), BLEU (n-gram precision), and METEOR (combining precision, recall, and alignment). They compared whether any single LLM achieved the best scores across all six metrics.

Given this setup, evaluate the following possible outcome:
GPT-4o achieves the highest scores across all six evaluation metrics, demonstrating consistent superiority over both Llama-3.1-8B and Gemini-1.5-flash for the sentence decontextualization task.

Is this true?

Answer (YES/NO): NO